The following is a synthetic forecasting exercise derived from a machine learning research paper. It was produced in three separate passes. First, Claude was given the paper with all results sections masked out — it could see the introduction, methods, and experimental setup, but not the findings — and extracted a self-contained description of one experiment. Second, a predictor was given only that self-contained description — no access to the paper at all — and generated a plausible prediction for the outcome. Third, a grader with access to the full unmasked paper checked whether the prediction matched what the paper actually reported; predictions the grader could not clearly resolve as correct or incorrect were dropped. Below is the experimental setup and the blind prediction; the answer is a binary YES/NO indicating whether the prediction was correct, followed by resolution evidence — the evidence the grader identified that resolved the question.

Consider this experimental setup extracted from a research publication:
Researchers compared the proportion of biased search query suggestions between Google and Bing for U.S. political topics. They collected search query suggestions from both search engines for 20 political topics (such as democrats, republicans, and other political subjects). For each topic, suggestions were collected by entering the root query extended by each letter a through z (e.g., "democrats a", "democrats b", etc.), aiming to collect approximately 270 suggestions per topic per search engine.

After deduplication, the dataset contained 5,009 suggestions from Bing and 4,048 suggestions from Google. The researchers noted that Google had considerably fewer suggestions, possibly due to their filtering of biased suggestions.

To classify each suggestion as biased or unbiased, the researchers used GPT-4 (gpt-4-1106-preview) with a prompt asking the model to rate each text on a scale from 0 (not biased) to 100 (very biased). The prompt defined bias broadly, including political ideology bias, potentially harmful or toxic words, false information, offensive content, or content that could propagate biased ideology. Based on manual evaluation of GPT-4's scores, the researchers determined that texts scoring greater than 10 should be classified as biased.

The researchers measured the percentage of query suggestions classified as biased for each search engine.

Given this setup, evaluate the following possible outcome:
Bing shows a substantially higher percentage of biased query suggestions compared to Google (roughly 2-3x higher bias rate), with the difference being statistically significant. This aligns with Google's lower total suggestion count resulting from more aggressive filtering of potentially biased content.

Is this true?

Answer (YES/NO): NO